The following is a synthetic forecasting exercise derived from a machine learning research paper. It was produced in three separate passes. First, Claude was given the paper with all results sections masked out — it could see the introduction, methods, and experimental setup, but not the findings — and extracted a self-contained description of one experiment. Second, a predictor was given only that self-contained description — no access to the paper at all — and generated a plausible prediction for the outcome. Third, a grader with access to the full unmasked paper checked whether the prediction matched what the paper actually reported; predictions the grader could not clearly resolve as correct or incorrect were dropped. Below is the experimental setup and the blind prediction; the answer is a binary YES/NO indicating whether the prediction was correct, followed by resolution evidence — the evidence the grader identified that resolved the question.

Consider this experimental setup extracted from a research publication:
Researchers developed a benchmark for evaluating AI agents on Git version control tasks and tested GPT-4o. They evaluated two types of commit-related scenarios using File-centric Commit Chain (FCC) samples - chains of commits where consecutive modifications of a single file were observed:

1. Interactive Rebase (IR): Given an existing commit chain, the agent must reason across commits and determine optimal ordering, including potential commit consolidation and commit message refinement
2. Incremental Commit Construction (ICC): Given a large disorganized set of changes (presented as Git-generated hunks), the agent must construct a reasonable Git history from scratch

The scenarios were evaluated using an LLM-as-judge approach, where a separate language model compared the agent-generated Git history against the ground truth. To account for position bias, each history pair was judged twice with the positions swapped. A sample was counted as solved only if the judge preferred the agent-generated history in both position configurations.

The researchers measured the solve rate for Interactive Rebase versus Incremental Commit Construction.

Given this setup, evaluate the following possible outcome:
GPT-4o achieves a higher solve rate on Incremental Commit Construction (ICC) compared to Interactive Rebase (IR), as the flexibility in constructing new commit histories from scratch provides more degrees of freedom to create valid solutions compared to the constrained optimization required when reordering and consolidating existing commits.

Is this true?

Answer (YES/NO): NO